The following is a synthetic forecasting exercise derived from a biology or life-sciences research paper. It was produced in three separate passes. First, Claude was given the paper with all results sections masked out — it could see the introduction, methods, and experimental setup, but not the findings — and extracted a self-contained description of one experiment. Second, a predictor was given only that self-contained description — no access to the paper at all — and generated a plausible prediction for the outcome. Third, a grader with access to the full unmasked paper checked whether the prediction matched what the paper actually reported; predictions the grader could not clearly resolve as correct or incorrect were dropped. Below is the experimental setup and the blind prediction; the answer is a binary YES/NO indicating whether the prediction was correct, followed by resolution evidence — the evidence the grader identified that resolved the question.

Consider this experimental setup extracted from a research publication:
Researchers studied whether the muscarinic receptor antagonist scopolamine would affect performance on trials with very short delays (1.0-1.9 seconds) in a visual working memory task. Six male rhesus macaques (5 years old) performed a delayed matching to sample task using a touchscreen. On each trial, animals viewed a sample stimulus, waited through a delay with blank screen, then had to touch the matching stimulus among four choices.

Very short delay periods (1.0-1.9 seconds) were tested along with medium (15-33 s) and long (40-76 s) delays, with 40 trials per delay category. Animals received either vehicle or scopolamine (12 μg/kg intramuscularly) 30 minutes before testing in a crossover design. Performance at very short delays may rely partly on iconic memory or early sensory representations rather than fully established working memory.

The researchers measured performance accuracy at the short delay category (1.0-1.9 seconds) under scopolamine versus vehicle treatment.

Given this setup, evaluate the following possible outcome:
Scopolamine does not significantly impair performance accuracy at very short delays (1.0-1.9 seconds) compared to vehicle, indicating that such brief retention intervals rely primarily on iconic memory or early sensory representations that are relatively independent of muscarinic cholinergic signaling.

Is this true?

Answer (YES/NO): YES